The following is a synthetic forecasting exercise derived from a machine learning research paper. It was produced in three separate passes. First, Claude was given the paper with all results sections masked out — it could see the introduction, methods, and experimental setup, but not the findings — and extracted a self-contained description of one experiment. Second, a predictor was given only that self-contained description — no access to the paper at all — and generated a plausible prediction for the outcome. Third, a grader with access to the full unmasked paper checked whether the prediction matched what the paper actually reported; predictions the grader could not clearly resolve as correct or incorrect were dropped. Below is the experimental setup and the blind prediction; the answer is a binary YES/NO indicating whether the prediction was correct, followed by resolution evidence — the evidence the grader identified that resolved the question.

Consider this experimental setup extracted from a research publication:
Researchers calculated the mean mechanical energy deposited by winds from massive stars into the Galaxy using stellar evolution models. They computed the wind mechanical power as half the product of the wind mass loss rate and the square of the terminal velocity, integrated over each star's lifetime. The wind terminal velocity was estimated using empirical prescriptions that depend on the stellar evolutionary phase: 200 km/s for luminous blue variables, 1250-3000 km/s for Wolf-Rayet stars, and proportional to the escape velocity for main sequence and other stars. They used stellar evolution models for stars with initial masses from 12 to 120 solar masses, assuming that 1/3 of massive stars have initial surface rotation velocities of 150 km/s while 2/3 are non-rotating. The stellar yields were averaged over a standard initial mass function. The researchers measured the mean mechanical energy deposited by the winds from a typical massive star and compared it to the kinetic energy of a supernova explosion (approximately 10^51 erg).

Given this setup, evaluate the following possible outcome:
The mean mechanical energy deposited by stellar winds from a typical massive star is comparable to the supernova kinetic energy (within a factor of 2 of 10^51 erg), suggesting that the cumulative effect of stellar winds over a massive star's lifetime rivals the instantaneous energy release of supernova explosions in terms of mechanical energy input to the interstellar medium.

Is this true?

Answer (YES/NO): NO